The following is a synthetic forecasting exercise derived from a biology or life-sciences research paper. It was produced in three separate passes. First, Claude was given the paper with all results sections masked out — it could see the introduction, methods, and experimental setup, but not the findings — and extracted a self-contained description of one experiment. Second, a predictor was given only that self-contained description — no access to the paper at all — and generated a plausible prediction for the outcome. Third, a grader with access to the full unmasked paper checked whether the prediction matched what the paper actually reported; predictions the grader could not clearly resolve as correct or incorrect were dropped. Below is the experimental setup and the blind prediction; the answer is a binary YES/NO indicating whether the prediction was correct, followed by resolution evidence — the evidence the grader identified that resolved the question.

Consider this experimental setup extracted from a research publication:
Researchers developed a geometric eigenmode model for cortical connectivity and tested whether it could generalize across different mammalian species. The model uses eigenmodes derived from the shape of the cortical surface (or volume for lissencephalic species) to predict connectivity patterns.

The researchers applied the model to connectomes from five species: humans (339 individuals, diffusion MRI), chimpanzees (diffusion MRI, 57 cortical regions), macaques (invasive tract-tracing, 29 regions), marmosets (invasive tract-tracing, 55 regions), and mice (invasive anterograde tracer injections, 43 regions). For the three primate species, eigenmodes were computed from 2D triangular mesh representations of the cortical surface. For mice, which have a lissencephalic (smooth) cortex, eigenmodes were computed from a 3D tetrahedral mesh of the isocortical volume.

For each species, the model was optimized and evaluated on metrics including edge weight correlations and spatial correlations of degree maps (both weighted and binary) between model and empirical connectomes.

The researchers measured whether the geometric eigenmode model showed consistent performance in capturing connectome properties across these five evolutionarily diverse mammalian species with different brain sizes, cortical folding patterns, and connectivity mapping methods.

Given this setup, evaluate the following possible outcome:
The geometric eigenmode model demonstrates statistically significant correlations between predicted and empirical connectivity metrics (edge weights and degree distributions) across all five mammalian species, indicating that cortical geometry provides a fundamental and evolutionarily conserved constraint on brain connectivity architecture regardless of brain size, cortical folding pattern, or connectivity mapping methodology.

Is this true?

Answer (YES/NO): YES